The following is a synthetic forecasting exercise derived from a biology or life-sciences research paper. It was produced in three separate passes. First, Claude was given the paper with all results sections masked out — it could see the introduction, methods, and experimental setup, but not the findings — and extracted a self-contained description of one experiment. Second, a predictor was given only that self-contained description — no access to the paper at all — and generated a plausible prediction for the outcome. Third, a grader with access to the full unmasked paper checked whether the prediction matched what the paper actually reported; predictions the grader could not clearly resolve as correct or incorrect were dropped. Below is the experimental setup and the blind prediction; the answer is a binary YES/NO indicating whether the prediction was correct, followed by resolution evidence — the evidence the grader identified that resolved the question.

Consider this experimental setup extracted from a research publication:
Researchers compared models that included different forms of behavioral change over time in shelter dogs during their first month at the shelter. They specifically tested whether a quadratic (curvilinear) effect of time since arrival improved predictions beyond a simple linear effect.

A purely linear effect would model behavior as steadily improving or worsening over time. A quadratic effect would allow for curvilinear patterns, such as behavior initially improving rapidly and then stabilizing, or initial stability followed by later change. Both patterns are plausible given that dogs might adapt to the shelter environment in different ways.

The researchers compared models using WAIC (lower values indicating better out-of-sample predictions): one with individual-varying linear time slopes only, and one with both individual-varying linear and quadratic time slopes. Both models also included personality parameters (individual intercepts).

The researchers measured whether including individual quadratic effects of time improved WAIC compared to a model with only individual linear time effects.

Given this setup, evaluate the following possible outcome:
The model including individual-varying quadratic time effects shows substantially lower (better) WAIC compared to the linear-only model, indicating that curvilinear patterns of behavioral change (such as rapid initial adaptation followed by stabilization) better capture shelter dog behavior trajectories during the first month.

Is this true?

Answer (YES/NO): YES